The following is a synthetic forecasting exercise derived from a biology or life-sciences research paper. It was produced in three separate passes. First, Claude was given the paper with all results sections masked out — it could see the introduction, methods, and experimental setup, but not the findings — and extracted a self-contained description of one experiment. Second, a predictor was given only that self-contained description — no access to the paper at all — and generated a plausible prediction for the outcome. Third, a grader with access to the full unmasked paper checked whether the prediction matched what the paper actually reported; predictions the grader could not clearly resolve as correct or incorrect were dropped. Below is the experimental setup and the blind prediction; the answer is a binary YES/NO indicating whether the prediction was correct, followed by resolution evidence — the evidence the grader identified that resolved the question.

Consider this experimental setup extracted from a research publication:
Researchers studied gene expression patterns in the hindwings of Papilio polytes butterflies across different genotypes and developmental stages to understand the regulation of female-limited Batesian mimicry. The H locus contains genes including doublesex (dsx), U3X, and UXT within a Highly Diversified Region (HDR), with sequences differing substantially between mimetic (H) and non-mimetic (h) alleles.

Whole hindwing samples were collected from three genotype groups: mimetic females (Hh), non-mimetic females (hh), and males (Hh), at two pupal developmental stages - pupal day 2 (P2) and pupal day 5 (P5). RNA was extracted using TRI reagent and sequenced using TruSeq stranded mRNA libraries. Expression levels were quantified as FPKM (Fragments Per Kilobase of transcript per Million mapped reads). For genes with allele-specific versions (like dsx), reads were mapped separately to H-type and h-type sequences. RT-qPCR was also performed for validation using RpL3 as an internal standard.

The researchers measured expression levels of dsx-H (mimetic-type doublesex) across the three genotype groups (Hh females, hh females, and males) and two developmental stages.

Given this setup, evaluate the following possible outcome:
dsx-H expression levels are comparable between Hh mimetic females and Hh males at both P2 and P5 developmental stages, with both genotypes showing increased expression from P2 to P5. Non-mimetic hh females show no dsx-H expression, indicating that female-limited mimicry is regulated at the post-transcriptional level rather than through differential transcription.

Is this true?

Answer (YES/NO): NO